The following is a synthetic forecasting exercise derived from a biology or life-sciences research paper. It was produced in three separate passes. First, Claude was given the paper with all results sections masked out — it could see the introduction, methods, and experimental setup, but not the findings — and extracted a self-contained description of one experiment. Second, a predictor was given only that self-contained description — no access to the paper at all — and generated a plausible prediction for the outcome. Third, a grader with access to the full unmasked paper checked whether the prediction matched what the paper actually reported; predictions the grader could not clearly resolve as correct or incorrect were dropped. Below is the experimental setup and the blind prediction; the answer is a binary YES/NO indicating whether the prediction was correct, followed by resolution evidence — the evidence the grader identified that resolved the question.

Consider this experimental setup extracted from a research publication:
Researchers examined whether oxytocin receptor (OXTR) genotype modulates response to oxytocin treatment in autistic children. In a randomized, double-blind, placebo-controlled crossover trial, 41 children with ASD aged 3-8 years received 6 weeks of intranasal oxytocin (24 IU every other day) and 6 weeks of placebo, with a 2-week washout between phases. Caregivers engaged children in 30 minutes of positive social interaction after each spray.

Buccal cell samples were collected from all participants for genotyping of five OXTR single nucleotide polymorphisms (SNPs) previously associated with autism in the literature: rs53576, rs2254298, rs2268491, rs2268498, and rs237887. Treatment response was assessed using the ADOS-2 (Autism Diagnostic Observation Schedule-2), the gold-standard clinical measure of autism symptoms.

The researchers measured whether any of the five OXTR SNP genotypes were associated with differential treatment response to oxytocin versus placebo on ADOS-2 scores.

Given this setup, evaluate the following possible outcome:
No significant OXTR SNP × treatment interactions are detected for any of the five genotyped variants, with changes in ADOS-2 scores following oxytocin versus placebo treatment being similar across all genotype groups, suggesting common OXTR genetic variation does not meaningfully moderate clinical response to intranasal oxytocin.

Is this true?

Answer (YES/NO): YES